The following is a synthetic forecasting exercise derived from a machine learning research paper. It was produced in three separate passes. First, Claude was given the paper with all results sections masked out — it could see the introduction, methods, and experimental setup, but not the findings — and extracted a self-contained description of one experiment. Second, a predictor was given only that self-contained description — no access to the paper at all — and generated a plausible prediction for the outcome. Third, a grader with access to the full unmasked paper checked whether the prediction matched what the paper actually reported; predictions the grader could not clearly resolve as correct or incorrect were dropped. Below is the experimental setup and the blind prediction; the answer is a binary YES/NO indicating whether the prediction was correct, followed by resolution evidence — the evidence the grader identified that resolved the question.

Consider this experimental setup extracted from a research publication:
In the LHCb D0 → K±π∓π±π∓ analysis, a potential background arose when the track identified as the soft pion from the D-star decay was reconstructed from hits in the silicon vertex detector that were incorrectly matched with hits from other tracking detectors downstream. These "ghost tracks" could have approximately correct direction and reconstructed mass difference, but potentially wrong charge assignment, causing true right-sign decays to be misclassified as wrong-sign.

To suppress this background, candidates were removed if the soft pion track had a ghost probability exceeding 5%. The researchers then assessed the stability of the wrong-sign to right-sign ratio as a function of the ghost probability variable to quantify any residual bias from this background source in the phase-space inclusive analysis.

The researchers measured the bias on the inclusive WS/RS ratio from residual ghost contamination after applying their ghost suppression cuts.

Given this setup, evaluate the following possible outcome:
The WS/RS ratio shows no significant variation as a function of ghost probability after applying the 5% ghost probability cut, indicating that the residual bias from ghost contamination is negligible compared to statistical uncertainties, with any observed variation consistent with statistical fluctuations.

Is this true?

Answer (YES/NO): YES